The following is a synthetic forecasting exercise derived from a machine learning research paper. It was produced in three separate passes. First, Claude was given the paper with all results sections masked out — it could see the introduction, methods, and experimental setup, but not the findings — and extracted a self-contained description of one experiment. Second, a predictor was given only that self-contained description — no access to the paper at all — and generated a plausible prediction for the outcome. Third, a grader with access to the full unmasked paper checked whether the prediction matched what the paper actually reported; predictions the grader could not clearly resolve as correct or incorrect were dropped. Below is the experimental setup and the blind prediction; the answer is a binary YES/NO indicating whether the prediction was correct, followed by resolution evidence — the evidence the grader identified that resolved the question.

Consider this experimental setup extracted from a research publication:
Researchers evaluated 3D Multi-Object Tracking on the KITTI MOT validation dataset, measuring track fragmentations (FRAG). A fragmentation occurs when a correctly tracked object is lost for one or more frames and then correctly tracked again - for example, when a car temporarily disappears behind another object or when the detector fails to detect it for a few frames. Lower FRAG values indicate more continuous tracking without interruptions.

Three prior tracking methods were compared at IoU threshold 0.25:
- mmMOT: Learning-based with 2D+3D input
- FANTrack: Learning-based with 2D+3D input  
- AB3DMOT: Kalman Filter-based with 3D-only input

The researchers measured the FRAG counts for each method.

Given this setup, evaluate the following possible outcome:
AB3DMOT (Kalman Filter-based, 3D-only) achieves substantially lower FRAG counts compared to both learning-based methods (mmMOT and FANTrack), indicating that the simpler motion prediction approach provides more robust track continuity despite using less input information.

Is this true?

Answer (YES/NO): YES